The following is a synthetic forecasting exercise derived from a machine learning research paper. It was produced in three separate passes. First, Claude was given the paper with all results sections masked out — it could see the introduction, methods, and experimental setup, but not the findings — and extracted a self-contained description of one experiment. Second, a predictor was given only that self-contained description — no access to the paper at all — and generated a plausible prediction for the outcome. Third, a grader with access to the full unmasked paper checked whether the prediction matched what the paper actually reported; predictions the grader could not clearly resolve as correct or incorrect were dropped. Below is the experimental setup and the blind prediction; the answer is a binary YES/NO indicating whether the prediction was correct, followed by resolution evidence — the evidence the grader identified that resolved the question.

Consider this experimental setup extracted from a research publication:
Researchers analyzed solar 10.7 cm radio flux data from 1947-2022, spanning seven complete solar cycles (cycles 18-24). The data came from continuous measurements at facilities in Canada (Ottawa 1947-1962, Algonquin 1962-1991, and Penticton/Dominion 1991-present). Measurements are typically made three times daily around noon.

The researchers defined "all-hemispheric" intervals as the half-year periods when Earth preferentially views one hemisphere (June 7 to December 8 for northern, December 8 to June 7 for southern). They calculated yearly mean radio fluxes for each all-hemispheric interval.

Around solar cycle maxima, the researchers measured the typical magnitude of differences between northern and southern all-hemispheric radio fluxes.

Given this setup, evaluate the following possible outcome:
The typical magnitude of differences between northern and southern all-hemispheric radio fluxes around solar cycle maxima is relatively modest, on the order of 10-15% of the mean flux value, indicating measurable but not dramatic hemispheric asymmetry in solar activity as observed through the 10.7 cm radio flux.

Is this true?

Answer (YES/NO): YES